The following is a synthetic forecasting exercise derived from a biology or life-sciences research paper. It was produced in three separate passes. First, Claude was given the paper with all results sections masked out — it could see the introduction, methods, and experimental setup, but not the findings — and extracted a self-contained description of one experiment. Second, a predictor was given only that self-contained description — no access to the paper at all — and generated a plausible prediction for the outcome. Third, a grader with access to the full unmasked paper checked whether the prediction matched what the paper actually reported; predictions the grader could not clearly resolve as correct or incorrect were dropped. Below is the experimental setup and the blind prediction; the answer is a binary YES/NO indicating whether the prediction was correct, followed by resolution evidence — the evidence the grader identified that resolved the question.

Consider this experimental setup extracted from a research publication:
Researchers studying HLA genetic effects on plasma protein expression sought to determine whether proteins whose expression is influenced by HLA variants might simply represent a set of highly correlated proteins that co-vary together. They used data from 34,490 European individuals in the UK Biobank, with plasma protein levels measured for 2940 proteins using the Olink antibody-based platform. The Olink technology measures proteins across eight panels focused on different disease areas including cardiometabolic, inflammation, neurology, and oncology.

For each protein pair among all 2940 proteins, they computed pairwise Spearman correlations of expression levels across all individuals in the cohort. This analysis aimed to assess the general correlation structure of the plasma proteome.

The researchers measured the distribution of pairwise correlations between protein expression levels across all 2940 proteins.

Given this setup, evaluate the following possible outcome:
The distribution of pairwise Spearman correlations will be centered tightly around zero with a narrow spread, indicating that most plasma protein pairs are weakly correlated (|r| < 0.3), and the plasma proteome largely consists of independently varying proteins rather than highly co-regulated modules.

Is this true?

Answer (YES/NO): YES